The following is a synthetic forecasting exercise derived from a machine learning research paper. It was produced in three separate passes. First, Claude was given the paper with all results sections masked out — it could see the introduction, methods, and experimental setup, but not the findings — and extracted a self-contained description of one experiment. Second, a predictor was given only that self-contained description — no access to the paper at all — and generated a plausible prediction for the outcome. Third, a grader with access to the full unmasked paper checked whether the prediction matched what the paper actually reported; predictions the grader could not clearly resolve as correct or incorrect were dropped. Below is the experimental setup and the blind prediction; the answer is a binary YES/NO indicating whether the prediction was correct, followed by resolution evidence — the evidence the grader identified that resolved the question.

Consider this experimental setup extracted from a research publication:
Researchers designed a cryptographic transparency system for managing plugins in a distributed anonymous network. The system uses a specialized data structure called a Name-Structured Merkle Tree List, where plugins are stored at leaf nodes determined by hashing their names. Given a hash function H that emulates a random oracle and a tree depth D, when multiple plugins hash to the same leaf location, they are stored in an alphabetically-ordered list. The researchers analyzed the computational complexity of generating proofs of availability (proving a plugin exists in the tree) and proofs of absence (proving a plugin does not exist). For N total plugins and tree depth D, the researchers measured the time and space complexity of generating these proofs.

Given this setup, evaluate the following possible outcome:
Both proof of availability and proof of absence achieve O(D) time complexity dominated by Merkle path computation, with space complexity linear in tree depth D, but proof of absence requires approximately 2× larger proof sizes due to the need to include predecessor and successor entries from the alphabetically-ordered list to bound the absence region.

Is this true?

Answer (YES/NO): NO